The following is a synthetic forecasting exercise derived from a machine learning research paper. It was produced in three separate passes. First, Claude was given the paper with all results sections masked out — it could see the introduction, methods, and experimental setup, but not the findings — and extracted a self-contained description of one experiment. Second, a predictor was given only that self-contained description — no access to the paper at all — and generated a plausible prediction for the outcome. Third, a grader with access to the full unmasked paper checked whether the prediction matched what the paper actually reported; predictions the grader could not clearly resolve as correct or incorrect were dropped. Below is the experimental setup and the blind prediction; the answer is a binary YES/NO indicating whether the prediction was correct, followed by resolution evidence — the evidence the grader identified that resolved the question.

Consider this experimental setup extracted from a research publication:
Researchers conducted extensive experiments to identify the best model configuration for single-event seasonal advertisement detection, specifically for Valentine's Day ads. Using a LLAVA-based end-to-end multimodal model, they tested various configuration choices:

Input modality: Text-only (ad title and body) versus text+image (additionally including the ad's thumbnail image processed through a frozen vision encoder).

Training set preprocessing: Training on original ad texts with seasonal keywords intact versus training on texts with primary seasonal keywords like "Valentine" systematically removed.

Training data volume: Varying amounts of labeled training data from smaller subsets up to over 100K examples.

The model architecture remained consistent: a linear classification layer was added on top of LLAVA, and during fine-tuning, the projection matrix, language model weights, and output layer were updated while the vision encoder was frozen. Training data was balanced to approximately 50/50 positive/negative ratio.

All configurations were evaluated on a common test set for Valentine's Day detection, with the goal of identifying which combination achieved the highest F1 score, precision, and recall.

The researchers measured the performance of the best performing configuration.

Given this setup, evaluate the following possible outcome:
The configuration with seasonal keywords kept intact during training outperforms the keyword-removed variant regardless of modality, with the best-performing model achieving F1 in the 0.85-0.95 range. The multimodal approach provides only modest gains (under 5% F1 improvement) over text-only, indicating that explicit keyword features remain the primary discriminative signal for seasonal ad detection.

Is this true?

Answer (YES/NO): NO